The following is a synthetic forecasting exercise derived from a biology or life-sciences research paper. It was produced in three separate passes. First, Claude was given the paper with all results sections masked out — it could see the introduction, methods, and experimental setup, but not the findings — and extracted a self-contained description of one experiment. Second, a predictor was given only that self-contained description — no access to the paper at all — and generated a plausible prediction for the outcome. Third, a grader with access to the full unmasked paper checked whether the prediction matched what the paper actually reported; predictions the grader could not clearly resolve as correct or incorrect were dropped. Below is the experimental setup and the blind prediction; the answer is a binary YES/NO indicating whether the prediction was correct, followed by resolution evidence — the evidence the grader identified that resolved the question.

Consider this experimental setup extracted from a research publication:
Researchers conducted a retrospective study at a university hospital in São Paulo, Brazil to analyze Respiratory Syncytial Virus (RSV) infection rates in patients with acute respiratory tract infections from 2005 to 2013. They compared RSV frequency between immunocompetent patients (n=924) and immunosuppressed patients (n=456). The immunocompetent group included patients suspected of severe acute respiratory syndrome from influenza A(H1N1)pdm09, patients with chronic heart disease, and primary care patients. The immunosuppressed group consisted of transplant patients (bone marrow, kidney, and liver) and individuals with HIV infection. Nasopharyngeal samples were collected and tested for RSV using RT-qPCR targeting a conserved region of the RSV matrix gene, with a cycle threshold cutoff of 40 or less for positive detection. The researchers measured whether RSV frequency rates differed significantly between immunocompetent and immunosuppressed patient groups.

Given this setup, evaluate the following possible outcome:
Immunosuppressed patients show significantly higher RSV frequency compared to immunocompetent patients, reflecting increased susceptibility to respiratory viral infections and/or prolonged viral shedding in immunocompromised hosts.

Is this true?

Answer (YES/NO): NO